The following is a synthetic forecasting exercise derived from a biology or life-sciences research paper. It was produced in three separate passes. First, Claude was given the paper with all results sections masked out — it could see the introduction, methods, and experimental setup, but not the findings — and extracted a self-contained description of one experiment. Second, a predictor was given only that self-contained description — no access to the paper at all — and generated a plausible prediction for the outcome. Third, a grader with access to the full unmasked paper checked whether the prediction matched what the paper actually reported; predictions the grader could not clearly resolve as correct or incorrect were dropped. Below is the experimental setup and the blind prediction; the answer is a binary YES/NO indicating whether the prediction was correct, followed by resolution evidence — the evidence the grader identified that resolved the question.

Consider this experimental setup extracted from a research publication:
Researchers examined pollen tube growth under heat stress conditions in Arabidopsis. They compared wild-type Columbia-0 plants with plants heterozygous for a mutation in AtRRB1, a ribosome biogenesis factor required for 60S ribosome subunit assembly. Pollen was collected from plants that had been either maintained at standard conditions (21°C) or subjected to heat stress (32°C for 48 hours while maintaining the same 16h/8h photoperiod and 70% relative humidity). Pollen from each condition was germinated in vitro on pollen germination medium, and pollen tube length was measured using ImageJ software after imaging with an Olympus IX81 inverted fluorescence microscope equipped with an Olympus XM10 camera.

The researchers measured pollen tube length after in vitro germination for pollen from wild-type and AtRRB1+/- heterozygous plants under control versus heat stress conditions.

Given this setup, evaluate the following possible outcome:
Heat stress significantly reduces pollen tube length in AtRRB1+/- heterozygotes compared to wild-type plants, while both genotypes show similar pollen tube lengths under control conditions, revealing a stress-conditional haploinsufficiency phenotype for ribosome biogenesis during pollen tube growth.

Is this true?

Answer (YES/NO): NO